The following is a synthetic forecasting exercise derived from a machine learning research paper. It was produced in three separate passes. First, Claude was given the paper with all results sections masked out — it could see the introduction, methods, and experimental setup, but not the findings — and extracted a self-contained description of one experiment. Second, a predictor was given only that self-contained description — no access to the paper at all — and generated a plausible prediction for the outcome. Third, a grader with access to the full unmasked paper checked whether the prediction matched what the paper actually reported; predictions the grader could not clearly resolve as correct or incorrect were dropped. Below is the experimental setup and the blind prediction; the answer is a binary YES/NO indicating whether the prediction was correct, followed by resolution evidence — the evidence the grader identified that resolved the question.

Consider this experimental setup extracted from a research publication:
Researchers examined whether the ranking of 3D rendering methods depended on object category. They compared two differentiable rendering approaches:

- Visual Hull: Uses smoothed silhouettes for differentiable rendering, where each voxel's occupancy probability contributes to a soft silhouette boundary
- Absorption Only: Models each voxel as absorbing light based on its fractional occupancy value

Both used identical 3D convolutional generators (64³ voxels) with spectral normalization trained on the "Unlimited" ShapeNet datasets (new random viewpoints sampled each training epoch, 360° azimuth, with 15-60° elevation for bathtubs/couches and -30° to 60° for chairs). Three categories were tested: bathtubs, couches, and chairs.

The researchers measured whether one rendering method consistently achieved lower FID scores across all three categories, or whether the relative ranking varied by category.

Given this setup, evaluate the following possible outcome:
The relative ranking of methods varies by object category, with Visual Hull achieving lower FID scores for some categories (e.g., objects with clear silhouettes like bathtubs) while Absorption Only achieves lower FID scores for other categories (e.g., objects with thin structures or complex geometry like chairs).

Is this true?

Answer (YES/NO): NO